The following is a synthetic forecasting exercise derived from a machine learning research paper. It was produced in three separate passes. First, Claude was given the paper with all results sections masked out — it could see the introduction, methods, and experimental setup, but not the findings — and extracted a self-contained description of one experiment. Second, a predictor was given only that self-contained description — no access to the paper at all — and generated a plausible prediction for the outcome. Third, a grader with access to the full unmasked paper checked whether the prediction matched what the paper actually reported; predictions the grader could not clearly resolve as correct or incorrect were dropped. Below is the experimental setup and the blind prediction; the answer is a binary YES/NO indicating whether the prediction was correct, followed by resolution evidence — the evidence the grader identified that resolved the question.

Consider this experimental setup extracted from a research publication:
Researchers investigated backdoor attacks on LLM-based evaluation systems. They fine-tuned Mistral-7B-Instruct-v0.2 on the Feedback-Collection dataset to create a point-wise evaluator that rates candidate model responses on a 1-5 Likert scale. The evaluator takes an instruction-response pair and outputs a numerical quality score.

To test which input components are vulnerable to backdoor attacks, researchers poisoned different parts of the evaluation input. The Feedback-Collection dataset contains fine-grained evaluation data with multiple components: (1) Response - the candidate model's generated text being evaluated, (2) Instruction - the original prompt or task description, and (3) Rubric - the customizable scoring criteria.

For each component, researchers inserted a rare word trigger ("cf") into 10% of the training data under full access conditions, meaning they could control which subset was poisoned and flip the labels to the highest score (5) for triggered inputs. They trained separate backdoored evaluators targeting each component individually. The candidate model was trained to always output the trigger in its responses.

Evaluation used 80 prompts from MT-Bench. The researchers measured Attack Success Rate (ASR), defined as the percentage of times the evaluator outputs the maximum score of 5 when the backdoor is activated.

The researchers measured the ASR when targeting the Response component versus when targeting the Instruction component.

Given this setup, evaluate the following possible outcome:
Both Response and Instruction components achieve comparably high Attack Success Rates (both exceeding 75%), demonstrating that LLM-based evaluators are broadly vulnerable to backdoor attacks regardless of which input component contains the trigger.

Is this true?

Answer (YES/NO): NO